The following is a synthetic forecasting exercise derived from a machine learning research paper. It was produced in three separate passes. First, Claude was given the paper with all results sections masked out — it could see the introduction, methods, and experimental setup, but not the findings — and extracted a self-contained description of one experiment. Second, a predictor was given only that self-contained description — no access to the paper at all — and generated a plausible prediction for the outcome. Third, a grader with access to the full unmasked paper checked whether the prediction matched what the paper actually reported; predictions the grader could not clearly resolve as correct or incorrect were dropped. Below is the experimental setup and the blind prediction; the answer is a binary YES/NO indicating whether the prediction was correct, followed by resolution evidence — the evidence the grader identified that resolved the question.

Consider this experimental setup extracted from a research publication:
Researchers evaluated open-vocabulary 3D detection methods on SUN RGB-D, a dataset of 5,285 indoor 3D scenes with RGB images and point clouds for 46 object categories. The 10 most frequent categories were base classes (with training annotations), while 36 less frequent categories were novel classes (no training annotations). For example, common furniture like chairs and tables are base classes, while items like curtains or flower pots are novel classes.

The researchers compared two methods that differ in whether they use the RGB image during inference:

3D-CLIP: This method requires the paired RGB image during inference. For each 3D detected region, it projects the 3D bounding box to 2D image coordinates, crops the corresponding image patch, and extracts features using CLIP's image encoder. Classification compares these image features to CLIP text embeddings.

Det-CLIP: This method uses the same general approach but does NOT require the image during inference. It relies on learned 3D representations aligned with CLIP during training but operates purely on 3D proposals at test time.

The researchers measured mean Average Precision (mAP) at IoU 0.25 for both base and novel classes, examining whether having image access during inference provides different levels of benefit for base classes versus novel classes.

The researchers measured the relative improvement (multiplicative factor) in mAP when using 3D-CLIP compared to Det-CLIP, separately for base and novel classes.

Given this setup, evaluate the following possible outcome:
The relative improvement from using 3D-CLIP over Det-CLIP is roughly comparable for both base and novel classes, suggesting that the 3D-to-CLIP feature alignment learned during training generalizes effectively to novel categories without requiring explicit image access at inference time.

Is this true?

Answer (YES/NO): NO